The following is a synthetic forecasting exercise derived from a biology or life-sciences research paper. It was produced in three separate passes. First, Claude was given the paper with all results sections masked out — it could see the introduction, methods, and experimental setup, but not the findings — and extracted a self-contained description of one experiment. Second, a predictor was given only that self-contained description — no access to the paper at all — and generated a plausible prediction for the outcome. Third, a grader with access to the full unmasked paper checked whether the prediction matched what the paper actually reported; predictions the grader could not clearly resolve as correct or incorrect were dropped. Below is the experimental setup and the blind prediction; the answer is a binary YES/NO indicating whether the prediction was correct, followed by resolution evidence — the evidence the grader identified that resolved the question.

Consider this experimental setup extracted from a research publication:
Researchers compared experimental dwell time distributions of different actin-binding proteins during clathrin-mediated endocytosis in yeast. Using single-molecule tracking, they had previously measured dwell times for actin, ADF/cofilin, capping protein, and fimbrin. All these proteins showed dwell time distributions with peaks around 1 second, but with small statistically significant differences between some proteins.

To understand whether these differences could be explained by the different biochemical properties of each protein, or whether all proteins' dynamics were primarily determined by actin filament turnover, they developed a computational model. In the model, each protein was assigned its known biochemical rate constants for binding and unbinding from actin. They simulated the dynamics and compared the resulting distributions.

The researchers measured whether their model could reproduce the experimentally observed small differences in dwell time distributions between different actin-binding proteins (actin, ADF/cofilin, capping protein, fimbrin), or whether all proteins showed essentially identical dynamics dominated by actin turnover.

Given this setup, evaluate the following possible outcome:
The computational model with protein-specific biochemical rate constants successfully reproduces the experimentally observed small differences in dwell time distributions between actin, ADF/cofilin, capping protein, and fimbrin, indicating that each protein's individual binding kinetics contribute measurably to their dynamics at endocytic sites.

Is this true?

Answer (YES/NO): NO